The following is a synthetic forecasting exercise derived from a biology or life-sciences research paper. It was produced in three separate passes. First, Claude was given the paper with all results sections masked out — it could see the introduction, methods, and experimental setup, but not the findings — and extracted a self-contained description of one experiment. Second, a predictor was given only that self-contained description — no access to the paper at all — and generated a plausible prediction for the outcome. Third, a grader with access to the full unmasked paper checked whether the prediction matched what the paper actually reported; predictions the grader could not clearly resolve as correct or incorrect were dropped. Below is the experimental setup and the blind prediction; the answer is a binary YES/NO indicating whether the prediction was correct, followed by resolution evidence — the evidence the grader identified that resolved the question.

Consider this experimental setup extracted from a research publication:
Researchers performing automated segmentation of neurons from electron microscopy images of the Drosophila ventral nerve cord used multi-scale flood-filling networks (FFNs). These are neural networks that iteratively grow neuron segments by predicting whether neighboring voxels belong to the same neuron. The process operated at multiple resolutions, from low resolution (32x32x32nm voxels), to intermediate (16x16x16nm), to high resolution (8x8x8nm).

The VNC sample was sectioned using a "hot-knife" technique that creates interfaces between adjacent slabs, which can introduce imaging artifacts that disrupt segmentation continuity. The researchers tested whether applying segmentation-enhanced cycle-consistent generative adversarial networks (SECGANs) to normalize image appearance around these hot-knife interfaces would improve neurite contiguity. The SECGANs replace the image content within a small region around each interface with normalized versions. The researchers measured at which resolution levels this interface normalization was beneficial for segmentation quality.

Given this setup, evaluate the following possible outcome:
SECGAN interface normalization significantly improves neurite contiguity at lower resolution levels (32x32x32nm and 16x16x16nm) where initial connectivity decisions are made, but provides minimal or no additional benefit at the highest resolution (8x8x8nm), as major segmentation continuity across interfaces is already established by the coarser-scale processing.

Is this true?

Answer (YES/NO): NO